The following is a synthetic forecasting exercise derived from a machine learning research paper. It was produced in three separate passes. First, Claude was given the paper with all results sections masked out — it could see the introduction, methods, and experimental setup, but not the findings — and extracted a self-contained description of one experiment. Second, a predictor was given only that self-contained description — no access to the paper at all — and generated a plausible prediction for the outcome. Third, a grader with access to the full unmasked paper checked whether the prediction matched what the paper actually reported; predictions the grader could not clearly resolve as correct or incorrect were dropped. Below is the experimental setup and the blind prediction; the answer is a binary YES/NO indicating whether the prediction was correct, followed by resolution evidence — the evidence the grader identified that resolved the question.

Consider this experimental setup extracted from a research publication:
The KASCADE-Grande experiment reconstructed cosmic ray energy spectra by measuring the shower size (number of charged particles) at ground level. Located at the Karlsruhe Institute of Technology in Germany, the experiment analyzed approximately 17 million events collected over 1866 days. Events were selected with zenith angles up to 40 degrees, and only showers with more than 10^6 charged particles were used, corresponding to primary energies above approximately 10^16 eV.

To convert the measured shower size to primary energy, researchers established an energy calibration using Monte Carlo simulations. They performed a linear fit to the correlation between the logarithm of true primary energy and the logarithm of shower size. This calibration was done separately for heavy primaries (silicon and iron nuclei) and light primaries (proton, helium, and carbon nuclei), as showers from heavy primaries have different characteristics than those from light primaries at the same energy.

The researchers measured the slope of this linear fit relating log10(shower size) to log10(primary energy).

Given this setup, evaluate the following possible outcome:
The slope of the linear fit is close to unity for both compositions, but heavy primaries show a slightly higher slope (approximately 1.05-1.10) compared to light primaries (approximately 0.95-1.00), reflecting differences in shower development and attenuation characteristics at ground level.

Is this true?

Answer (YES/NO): NO